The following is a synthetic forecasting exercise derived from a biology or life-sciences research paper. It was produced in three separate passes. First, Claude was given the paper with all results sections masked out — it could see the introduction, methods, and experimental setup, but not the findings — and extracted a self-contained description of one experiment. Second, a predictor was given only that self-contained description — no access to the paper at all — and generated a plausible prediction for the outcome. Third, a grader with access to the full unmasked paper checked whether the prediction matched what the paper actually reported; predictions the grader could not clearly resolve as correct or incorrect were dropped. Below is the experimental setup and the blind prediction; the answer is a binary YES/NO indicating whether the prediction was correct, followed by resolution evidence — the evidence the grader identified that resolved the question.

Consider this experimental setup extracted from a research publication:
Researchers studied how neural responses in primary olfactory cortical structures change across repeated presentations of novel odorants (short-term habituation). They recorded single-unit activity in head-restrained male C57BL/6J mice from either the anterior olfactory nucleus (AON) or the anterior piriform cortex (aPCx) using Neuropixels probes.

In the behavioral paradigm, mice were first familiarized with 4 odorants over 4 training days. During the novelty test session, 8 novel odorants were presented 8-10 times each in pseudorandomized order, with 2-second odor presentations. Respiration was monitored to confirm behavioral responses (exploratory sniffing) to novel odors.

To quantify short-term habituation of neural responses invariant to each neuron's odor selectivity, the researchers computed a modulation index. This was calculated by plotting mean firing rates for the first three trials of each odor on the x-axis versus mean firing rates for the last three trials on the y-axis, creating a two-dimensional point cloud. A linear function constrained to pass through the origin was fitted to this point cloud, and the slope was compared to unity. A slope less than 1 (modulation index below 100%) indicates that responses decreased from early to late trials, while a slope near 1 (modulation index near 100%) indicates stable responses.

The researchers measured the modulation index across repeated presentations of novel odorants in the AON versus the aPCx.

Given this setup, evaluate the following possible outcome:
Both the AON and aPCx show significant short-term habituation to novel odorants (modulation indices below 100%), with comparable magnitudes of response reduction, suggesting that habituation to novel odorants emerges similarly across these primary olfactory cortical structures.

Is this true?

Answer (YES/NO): NO